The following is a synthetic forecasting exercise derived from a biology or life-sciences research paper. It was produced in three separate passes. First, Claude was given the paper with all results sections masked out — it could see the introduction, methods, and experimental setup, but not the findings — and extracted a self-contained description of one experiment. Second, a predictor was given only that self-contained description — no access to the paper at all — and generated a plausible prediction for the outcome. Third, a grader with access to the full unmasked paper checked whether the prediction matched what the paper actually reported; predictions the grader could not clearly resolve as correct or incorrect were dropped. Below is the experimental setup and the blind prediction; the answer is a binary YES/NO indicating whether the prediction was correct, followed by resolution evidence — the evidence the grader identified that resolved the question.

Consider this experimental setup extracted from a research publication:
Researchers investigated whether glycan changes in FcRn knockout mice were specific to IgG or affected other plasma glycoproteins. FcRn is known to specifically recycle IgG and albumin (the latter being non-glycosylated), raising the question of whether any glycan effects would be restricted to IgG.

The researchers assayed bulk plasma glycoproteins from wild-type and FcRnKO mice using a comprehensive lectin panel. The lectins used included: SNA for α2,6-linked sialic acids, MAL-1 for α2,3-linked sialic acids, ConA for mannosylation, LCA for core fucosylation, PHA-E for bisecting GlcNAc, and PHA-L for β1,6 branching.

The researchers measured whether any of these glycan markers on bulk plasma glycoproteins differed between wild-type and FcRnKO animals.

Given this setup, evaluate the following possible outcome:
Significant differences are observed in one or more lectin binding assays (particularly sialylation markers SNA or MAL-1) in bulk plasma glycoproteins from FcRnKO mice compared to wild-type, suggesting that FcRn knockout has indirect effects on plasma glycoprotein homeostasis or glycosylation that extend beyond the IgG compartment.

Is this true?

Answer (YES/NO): NO